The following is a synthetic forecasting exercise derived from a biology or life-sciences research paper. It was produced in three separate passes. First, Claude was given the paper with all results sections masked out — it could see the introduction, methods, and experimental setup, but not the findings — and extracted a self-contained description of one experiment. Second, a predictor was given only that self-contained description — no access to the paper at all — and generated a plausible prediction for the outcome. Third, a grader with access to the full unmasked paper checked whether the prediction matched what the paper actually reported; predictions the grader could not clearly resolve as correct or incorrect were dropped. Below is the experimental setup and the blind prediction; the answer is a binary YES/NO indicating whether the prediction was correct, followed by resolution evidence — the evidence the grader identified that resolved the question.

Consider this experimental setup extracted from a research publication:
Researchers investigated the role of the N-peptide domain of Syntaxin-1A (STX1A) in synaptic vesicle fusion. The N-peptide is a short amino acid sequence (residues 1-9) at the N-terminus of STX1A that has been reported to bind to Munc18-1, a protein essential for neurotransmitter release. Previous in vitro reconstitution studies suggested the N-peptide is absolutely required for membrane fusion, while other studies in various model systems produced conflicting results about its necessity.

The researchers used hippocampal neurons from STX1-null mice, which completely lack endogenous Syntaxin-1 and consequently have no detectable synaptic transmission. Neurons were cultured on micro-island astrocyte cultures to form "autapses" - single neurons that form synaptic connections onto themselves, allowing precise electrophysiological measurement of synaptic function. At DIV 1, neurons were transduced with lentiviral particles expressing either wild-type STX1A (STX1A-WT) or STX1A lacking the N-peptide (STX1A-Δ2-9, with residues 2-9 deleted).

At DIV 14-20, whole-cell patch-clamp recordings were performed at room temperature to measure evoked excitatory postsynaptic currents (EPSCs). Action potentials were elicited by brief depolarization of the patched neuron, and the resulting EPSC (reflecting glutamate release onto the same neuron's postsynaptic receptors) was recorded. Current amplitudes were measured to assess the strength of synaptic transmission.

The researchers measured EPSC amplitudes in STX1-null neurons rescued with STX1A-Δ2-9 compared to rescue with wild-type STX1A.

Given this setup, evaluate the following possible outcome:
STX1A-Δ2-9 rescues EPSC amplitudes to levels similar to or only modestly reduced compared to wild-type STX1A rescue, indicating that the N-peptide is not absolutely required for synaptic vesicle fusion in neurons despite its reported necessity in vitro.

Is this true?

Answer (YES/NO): YES